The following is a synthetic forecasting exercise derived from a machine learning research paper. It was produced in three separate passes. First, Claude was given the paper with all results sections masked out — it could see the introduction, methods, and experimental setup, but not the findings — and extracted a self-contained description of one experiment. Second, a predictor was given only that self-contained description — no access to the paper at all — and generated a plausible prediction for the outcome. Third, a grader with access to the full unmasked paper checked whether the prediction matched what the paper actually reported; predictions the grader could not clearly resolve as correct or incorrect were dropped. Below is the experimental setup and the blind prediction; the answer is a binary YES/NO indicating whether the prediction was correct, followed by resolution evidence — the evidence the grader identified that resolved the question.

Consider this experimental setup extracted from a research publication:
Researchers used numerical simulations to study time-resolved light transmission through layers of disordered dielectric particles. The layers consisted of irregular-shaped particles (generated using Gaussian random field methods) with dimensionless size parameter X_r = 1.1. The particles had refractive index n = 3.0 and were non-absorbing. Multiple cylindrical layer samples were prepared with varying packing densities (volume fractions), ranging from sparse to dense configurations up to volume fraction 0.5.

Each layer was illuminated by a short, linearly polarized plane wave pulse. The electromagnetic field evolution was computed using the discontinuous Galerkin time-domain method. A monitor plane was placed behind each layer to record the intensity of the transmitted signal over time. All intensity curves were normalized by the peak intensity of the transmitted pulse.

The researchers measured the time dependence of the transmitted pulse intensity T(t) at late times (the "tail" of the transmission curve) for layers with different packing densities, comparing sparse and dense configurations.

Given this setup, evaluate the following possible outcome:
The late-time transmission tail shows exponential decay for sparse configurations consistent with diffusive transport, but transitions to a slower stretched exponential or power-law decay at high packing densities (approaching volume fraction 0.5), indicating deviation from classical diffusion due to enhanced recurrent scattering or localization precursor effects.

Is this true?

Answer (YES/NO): YES